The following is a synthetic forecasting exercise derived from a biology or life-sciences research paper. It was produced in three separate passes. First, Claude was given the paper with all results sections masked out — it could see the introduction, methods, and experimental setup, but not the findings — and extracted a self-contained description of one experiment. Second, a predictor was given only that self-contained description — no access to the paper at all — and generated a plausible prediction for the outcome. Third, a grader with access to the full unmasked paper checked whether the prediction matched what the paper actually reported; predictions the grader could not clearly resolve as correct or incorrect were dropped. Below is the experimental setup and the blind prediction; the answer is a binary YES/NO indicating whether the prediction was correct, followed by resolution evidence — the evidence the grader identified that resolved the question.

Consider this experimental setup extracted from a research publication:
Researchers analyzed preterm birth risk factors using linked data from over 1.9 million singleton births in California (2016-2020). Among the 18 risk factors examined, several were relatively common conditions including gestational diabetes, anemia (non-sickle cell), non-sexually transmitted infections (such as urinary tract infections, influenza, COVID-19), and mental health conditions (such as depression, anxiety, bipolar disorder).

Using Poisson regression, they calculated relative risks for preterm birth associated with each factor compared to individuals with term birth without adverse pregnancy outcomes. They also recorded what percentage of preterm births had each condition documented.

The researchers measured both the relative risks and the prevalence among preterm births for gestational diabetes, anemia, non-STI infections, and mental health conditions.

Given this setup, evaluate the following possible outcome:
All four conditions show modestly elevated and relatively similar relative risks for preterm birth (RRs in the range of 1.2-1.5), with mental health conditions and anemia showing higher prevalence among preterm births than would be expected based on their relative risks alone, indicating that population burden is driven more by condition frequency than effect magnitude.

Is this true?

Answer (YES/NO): NO